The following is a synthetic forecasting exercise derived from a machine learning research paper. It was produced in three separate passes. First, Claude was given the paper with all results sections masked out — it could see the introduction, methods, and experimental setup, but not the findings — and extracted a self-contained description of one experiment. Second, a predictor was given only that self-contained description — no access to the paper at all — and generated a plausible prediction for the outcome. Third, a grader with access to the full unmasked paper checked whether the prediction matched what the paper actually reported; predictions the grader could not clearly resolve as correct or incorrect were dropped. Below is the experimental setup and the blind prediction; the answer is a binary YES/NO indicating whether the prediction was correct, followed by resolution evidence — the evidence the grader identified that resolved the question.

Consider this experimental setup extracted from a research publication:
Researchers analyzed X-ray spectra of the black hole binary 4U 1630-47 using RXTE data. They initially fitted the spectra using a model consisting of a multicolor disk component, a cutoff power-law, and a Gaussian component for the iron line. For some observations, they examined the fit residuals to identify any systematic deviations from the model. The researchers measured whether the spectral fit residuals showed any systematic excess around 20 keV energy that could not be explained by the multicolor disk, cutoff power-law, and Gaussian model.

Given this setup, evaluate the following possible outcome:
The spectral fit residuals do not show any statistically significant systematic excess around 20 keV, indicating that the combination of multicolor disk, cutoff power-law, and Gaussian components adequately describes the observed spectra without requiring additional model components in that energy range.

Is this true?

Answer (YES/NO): NO